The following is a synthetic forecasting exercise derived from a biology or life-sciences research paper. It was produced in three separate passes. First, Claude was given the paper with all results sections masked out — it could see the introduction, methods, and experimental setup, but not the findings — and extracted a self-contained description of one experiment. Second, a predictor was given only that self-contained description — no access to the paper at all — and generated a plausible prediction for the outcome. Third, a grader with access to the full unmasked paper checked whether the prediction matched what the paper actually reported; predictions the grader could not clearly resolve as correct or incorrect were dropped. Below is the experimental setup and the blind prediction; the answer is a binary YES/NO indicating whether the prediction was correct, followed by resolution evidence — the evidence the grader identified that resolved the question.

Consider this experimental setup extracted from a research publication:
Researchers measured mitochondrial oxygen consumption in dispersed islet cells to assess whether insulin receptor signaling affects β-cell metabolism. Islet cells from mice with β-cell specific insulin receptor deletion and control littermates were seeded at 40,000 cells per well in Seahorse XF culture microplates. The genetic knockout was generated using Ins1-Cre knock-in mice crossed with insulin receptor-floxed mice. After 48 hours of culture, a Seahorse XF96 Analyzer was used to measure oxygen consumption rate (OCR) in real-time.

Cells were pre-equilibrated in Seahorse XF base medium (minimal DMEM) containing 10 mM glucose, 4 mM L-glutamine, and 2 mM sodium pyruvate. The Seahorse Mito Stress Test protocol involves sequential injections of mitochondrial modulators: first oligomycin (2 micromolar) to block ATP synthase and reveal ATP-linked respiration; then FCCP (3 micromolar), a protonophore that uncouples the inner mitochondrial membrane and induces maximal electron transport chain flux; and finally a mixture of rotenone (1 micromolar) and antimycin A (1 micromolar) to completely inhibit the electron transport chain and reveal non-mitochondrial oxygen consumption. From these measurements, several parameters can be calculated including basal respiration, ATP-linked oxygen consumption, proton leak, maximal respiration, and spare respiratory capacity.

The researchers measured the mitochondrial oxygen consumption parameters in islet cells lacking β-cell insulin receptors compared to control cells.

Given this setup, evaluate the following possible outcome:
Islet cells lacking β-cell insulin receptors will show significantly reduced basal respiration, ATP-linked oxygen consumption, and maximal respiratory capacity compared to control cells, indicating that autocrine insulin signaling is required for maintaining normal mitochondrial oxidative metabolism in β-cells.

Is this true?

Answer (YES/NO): NO